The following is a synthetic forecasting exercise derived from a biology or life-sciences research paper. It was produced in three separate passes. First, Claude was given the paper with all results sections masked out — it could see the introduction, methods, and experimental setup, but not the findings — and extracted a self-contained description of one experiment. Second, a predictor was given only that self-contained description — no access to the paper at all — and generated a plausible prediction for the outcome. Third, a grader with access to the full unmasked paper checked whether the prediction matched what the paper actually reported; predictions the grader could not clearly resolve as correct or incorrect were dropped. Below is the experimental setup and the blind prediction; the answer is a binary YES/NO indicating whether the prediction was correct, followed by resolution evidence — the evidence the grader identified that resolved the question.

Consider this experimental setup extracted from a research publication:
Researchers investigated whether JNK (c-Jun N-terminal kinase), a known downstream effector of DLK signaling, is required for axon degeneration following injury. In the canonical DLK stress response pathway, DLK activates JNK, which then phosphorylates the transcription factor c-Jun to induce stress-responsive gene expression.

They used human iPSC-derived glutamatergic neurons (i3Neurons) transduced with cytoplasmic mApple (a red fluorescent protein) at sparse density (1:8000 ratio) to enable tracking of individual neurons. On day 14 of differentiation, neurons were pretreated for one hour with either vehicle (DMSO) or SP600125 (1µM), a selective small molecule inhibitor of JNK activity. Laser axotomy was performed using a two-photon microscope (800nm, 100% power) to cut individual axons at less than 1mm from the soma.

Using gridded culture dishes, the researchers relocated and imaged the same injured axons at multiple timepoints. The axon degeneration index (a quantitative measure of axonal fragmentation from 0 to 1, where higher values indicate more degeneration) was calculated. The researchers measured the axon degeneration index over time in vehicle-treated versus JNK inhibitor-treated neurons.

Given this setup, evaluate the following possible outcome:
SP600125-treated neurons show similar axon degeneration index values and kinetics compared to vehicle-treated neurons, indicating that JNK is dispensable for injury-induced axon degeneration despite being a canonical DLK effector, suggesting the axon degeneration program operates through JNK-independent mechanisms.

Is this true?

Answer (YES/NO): NO